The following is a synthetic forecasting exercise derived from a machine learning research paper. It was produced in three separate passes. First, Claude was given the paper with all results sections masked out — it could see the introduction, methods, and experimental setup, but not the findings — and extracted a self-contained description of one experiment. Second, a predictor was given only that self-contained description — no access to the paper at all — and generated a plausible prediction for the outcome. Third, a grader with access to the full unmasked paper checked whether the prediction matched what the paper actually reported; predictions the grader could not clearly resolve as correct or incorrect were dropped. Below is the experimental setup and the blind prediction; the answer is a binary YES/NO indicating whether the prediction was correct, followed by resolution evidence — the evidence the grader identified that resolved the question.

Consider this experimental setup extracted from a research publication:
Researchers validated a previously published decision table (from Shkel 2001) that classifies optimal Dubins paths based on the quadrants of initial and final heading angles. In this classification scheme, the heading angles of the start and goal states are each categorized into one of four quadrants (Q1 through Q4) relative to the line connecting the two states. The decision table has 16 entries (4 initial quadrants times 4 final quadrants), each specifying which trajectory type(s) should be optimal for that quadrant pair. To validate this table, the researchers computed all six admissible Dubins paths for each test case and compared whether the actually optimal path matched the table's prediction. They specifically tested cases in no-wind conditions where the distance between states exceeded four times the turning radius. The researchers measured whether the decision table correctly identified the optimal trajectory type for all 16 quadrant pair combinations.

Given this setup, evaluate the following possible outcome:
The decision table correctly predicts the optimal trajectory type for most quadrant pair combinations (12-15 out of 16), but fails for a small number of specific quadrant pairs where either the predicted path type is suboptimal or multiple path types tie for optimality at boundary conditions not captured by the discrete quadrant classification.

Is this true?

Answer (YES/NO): YES